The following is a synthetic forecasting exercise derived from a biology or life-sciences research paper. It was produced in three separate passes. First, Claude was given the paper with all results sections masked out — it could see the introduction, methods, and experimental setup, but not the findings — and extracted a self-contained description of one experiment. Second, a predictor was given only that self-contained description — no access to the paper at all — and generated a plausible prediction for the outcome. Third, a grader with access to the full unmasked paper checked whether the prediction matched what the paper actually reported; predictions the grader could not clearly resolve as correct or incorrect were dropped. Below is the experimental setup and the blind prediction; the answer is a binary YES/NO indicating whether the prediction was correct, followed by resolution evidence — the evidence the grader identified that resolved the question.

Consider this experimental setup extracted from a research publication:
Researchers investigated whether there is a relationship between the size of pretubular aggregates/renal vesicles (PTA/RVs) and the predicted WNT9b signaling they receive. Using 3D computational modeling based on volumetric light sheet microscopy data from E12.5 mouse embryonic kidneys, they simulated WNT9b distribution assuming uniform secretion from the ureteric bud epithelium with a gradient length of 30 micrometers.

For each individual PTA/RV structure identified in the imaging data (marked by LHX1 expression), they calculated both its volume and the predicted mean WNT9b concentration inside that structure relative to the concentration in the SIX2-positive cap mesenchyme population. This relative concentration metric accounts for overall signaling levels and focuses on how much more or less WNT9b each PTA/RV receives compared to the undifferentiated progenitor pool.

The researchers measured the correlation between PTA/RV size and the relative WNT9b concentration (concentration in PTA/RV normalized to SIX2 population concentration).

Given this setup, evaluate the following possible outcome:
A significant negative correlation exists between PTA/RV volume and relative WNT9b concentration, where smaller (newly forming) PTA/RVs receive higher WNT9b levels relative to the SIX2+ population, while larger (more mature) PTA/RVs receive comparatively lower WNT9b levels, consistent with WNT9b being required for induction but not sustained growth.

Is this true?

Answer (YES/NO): NO